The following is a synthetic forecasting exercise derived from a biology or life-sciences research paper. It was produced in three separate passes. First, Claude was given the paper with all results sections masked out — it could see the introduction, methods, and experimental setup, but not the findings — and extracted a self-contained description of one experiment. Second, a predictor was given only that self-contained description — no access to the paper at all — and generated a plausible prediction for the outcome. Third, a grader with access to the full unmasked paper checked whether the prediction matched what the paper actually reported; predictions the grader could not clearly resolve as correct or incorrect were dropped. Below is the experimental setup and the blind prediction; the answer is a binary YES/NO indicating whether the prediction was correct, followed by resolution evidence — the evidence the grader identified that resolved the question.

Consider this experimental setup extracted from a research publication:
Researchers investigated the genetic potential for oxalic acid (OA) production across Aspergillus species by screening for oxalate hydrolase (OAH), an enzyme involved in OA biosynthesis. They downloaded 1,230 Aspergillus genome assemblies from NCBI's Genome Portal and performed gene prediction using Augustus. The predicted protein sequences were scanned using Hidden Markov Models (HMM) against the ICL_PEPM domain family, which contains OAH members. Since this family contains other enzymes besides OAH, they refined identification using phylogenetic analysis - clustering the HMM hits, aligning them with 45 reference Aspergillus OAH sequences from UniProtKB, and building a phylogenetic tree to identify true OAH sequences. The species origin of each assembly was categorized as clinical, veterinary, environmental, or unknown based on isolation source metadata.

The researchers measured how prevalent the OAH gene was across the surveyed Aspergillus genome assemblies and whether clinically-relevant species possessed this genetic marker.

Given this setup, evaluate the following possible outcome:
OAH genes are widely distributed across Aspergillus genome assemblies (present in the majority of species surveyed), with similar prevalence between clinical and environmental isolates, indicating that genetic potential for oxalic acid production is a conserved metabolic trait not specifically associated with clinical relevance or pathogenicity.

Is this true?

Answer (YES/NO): NO